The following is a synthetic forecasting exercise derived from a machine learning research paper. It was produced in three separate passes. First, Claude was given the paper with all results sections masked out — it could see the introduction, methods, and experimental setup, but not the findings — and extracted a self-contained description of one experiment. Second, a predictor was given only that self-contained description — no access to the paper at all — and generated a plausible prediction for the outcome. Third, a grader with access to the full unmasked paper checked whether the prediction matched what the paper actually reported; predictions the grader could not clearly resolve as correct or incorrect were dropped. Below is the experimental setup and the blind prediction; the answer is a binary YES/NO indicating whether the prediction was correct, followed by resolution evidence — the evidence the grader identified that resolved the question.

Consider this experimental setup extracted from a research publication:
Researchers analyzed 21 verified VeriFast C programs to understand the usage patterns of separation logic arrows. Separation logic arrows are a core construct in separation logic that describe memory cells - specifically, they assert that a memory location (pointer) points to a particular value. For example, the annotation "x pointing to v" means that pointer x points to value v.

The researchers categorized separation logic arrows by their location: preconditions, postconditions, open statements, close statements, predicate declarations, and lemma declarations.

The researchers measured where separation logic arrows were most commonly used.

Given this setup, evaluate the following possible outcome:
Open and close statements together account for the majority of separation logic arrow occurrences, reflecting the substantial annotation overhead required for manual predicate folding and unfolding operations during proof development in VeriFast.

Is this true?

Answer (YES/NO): NO